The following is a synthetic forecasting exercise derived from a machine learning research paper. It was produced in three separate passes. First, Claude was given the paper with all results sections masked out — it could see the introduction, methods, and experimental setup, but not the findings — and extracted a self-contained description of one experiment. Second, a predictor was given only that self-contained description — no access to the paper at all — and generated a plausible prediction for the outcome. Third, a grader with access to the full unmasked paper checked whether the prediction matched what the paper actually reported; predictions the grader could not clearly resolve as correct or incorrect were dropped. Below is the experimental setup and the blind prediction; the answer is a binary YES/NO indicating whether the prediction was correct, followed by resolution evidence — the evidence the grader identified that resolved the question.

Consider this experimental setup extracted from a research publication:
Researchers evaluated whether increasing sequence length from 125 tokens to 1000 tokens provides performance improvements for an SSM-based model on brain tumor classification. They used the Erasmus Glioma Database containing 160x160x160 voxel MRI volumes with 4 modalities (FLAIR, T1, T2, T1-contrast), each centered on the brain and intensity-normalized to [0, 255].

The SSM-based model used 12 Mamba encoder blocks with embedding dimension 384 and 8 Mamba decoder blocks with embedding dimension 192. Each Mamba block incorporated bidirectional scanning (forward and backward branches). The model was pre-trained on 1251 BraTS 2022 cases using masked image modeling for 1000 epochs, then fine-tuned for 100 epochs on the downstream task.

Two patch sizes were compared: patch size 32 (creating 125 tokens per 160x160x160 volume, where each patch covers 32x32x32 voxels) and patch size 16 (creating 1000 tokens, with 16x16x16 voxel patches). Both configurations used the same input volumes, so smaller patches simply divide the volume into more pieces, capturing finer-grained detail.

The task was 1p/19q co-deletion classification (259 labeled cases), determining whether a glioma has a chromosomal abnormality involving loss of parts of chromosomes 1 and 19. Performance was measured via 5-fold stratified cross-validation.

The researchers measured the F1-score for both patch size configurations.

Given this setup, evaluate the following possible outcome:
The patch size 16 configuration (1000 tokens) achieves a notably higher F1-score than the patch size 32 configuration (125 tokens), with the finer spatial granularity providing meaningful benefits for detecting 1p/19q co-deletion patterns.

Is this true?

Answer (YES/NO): YES